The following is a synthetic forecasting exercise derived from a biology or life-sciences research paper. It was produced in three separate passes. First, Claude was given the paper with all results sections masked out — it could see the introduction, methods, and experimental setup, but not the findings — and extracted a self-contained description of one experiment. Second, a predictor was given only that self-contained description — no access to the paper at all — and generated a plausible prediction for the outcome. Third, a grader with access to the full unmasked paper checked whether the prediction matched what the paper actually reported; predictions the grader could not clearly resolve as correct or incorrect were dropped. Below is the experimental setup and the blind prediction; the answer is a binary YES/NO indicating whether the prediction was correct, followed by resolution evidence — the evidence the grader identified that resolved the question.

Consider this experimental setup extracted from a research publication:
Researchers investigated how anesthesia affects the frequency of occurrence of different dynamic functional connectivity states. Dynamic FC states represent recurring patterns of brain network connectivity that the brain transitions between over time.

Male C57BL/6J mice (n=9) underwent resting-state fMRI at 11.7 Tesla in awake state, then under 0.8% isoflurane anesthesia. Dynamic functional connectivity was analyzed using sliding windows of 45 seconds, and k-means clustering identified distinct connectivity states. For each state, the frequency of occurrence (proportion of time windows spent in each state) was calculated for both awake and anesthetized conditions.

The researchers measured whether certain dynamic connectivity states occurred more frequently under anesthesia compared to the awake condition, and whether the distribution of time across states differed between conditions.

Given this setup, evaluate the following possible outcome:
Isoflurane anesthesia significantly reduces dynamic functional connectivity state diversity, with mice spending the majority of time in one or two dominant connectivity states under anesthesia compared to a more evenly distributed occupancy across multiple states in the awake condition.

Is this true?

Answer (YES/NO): NO